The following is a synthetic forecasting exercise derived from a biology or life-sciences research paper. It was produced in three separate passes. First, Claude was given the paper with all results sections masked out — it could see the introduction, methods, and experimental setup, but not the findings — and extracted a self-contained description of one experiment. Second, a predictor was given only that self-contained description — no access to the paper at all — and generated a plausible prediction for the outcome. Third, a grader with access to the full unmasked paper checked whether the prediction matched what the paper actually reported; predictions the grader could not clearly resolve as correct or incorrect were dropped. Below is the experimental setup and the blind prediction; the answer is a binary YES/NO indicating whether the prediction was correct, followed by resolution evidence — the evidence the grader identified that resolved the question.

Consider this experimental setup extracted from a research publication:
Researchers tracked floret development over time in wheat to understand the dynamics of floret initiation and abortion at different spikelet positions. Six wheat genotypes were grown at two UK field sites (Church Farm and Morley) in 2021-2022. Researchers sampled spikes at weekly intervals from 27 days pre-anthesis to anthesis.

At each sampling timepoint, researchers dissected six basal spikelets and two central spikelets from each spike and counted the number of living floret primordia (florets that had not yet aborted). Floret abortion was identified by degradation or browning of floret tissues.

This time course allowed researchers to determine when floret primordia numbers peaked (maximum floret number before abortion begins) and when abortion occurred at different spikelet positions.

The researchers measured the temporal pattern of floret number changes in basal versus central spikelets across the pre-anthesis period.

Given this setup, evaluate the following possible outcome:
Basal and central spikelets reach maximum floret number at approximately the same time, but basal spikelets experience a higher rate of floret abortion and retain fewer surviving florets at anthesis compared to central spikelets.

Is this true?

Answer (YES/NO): YES